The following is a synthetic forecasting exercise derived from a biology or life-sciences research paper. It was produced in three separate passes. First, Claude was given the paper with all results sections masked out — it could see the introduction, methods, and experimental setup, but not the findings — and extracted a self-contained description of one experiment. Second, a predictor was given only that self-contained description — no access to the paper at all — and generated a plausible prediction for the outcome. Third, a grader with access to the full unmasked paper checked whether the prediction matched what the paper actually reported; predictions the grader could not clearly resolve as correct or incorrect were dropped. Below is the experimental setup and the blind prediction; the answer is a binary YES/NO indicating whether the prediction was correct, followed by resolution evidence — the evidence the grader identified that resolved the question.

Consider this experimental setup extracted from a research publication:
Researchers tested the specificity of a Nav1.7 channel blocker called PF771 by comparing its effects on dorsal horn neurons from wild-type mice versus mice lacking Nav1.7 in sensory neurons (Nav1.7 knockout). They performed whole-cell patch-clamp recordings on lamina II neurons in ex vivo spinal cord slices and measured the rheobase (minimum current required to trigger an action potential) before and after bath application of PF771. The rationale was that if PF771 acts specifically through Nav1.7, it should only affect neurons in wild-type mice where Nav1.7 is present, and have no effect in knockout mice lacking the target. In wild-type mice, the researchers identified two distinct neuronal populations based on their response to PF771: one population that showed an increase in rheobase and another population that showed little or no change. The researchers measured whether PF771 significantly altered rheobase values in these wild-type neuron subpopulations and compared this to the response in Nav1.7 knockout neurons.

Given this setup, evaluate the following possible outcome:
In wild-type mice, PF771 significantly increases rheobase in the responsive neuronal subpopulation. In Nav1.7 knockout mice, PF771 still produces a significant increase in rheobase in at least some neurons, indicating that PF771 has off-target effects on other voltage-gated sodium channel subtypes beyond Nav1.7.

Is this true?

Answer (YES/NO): NO